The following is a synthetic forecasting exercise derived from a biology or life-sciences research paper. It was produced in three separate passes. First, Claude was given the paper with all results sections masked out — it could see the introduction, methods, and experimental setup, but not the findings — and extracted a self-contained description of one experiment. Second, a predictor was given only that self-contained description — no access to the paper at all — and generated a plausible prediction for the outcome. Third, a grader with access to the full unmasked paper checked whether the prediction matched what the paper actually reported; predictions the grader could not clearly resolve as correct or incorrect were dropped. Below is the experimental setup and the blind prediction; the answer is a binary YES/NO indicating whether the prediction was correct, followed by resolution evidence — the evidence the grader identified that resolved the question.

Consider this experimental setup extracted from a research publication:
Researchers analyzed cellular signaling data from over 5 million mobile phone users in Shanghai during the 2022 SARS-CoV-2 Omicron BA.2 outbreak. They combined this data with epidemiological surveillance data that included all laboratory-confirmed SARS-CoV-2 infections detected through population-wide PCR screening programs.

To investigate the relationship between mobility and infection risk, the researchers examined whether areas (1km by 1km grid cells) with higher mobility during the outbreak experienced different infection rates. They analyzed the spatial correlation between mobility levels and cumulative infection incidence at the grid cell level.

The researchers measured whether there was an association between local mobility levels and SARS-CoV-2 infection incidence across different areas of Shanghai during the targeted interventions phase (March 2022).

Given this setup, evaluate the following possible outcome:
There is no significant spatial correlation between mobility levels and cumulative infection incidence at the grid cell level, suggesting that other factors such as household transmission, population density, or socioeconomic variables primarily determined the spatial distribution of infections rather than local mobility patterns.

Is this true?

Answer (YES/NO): NO